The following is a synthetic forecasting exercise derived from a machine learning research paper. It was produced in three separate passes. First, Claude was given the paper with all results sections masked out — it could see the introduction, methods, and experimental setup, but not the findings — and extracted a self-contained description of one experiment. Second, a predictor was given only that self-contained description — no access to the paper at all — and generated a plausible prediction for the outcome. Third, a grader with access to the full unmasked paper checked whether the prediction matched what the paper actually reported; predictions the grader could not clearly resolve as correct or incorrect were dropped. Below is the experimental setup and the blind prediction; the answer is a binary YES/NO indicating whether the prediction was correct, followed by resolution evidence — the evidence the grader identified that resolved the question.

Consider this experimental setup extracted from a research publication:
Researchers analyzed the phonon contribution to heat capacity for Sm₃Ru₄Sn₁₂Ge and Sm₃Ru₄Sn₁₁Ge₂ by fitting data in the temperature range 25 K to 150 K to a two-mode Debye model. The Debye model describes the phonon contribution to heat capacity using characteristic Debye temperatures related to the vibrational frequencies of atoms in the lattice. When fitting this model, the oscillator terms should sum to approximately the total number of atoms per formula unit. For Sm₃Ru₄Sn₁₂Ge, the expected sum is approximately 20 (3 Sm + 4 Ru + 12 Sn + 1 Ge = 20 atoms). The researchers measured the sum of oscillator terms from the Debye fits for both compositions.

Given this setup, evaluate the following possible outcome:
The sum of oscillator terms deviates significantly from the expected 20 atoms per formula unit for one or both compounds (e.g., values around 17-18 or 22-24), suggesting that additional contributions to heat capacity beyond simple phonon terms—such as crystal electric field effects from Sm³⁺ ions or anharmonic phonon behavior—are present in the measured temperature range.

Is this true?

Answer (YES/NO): NO